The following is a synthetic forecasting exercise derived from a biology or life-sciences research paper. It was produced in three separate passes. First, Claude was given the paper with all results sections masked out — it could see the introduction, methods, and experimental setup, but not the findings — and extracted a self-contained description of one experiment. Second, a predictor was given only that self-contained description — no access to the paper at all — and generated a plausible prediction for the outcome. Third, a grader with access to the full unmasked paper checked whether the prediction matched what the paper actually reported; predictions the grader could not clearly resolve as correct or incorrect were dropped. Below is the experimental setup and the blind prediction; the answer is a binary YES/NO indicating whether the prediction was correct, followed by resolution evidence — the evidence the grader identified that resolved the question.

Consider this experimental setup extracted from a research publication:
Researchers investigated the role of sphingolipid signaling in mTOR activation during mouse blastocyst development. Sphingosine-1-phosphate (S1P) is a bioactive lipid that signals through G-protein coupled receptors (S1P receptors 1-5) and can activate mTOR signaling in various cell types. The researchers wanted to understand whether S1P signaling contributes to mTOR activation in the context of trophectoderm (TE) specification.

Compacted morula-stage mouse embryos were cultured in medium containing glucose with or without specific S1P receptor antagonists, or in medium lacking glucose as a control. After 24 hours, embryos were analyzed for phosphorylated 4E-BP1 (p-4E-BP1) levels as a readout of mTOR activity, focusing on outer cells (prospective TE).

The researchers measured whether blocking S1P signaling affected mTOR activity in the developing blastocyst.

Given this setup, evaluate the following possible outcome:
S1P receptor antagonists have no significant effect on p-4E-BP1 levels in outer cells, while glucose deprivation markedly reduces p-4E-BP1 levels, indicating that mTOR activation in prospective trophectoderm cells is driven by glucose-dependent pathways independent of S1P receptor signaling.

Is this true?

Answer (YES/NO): NO